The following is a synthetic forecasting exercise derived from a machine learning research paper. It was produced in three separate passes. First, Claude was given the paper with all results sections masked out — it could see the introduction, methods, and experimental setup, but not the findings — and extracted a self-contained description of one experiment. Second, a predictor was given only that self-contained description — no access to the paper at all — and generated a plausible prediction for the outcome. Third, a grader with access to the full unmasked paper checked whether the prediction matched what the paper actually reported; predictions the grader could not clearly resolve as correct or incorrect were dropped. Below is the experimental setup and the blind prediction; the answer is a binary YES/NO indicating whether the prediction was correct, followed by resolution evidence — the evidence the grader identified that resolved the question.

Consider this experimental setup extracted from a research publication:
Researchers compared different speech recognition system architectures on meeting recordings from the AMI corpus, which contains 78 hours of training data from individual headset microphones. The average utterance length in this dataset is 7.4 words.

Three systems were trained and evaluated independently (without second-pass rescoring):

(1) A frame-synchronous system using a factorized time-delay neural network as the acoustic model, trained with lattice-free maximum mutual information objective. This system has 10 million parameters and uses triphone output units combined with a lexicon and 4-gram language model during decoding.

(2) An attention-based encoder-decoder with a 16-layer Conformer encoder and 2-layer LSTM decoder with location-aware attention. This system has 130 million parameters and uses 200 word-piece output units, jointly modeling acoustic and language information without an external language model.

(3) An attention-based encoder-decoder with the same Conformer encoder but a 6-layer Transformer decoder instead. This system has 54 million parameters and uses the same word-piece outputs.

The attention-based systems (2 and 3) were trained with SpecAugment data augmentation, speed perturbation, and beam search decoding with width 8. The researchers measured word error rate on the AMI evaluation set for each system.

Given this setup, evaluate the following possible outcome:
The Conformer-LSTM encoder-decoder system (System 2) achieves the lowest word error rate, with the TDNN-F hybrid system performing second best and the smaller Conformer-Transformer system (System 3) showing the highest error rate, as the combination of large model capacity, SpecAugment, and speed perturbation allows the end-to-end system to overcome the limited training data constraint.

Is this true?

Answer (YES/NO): NO